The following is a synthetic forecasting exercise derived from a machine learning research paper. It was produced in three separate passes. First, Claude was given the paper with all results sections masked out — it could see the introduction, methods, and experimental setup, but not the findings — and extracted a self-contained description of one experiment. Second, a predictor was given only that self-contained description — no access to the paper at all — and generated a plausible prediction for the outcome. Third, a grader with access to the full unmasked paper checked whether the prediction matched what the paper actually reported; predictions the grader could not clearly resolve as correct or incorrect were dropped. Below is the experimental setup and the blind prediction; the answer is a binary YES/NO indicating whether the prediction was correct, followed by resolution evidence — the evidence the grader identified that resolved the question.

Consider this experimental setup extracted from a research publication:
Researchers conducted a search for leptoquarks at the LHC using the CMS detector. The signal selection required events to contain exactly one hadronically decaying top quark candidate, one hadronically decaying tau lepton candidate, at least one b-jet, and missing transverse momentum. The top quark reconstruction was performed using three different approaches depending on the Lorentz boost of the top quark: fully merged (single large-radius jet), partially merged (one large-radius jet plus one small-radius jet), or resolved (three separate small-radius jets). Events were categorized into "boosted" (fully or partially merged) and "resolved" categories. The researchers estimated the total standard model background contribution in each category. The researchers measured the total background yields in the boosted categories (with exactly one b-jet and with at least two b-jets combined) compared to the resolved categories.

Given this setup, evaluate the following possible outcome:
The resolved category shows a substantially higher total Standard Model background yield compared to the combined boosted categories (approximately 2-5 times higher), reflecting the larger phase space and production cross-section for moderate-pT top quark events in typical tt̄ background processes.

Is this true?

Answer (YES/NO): NO